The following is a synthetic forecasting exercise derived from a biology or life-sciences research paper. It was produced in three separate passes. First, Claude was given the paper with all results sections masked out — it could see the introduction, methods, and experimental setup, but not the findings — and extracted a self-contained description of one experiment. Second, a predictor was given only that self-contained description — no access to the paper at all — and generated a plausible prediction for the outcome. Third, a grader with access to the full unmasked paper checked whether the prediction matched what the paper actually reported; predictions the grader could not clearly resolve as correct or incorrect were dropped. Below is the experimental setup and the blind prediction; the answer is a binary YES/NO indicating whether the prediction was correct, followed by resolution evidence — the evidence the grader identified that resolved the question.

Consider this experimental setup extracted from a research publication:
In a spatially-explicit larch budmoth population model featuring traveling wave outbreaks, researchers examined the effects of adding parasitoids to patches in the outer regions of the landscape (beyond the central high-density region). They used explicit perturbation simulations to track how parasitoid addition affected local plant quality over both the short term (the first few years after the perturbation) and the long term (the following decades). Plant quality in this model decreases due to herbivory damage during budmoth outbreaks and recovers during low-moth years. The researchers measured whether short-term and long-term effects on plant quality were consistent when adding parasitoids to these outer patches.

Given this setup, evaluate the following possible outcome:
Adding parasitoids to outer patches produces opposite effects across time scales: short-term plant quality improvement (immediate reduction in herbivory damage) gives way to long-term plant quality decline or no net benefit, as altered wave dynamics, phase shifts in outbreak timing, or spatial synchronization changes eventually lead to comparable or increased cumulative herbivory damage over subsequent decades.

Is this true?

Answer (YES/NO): YES